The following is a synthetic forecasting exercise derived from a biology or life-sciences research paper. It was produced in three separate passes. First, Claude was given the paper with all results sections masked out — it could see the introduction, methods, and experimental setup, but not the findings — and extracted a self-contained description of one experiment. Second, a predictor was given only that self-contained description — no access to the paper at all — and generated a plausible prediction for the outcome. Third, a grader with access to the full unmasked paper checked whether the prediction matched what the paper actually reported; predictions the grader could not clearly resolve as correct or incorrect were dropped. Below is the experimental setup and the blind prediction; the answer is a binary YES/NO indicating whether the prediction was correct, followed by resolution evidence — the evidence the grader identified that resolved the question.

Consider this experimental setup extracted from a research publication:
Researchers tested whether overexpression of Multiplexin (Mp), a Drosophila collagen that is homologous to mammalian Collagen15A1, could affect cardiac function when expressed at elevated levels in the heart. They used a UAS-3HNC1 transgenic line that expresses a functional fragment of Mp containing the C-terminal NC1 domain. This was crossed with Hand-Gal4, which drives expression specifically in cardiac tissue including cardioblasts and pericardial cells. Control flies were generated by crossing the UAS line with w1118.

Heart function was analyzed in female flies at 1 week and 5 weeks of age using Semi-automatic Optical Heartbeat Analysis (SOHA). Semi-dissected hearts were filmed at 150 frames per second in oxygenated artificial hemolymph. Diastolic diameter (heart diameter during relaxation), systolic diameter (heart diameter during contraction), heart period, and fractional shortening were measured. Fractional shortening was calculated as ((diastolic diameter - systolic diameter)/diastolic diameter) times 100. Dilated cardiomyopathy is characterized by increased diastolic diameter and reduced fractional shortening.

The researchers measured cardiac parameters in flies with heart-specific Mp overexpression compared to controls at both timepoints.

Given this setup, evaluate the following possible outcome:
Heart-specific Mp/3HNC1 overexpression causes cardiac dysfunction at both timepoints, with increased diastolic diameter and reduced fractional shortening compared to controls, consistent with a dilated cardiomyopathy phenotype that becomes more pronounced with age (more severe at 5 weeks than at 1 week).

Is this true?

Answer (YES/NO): NO